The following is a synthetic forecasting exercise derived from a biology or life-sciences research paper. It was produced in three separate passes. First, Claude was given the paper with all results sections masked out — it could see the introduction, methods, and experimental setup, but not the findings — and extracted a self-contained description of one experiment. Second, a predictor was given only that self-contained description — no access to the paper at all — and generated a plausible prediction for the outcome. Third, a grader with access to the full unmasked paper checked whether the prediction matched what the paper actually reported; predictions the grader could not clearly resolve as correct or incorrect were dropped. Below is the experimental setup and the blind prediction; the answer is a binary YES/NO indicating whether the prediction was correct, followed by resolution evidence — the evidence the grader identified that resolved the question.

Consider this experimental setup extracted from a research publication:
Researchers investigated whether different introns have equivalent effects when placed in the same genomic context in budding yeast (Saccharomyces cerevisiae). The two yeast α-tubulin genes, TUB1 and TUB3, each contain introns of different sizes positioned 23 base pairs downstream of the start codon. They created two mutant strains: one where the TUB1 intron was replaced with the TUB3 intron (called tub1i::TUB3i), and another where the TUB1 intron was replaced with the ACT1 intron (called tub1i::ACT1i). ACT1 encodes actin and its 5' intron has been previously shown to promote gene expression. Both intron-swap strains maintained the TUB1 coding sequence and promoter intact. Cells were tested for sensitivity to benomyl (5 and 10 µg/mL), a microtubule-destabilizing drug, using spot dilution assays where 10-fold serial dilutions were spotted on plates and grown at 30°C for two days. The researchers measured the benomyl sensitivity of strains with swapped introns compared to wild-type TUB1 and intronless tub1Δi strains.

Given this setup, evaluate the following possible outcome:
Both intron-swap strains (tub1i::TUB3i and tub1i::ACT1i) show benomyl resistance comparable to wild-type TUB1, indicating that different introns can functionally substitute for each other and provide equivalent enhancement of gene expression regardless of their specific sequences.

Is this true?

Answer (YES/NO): NO